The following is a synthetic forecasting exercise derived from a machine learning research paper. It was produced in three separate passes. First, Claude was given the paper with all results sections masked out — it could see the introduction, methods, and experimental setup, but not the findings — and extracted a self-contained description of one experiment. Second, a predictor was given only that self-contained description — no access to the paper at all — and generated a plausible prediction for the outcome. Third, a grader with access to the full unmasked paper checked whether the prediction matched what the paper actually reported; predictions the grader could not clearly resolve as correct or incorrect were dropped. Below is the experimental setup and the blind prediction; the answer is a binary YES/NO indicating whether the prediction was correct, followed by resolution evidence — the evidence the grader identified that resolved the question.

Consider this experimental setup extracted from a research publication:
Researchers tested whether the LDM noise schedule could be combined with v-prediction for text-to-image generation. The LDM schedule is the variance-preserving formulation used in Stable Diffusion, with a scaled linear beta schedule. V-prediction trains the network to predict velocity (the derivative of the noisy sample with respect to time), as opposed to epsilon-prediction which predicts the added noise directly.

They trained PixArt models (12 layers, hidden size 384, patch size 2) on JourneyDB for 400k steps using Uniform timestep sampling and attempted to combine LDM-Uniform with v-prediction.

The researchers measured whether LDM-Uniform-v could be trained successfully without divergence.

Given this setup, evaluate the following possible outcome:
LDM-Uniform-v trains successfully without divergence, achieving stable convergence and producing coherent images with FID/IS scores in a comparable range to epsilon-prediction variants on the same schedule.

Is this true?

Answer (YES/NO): NO